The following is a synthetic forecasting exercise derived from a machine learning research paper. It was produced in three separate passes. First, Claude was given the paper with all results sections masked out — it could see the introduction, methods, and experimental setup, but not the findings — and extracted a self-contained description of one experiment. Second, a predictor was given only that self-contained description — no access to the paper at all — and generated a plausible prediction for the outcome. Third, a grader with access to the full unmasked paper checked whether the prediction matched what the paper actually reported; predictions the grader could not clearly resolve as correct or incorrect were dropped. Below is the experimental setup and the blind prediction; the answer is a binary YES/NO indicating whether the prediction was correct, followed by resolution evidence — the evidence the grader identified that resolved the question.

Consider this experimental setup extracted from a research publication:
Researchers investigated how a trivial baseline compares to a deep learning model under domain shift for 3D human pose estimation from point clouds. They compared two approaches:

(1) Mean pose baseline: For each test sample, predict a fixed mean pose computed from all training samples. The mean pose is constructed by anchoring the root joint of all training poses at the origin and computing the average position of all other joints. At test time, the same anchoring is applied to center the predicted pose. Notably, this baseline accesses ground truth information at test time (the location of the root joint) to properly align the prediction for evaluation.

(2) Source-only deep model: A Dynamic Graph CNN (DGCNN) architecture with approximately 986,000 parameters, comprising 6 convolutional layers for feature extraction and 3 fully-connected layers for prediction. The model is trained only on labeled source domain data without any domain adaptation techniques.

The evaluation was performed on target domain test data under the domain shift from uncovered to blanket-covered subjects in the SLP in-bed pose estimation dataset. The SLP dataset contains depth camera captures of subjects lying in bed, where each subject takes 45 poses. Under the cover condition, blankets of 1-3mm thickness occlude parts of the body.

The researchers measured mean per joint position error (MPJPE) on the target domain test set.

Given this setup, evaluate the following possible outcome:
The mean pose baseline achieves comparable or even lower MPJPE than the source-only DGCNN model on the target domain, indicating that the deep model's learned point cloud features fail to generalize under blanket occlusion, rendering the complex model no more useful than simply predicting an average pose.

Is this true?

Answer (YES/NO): NO